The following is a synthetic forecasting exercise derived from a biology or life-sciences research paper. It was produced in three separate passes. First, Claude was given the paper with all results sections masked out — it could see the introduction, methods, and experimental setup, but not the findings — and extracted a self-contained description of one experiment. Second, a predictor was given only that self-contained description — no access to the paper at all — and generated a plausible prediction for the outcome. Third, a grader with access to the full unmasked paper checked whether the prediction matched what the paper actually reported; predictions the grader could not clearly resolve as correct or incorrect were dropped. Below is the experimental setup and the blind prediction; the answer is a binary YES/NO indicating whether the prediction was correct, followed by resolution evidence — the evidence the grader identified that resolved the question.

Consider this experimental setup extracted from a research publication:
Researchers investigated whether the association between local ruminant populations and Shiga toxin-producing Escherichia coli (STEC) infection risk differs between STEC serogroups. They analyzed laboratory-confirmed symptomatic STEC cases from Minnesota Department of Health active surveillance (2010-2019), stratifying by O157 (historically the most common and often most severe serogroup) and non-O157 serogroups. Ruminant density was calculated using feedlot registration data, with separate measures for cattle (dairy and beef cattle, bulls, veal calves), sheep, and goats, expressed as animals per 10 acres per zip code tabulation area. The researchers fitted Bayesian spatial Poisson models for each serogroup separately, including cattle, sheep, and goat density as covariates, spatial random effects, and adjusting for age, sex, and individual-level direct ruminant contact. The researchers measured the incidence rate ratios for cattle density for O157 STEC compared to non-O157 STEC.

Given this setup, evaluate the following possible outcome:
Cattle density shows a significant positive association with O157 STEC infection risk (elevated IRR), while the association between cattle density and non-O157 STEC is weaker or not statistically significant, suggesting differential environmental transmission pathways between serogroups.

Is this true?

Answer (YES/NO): YES